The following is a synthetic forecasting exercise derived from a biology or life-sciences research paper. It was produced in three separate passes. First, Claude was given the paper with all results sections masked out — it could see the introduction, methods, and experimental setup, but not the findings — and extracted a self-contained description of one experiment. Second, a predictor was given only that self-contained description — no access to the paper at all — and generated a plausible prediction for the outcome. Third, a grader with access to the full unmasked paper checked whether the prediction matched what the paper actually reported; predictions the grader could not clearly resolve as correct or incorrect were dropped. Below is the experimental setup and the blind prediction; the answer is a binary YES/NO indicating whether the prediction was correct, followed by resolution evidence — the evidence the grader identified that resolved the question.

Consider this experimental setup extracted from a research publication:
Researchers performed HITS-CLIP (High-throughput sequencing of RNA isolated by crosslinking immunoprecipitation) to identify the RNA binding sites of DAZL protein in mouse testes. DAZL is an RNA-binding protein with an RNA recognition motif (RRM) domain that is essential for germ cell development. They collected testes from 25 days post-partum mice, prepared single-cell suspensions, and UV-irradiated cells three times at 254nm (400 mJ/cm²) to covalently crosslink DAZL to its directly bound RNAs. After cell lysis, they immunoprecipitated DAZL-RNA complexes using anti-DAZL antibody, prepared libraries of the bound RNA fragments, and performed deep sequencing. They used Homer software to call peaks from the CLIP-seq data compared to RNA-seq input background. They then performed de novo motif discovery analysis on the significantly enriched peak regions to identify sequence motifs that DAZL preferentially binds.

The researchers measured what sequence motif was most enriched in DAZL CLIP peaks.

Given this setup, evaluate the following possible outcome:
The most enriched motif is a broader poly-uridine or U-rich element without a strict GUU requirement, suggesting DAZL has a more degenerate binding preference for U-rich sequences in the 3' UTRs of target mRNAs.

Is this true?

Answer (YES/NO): NO